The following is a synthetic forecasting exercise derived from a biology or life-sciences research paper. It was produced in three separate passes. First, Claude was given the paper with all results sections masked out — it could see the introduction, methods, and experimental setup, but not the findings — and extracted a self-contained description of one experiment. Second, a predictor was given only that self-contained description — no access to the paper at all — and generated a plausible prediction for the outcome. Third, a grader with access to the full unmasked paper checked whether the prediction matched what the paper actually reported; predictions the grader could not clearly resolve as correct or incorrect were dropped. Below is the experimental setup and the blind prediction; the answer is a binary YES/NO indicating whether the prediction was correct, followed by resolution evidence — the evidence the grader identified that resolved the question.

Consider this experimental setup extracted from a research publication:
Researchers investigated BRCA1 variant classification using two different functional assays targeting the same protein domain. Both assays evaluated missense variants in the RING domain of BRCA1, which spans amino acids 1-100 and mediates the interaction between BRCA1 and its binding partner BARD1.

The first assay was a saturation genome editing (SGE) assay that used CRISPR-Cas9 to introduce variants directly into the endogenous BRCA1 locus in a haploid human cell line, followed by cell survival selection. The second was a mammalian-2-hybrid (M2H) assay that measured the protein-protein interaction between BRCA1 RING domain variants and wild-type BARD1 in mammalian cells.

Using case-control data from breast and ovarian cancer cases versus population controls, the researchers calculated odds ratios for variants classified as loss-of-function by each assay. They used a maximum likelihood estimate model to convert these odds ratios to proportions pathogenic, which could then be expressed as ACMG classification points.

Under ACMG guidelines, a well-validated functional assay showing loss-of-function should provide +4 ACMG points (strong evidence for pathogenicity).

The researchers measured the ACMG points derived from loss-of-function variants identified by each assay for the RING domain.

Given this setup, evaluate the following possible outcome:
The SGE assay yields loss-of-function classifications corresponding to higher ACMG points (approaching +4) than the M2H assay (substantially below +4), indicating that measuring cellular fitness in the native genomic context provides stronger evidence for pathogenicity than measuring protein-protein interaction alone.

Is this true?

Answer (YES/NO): NO